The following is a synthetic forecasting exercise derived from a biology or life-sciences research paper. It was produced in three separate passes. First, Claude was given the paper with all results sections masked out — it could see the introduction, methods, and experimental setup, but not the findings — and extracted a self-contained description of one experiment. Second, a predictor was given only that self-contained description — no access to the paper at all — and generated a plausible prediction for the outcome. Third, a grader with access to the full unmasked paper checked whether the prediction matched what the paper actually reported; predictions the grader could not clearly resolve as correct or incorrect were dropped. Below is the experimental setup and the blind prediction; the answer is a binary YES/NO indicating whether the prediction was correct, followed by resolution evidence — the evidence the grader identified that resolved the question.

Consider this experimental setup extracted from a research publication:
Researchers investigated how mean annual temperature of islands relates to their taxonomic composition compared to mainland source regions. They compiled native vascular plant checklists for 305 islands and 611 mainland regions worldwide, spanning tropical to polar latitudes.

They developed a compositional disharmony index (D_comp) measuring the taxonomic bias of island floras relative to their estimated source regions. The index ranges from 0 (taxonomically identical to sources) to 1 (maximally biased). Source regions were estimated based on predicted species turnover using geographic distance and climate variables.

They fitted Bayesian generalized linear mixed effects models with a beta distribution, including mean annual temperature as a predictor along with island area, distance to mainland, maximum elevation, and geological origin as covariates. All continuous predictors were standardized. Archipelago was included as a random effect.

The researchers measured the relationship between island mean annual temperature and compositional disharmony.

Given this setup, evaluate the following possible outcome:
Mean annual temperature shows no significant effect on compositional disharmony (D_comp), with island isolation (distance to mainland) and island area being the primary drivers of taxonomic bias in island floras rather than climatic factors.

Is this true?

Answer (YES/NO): NO